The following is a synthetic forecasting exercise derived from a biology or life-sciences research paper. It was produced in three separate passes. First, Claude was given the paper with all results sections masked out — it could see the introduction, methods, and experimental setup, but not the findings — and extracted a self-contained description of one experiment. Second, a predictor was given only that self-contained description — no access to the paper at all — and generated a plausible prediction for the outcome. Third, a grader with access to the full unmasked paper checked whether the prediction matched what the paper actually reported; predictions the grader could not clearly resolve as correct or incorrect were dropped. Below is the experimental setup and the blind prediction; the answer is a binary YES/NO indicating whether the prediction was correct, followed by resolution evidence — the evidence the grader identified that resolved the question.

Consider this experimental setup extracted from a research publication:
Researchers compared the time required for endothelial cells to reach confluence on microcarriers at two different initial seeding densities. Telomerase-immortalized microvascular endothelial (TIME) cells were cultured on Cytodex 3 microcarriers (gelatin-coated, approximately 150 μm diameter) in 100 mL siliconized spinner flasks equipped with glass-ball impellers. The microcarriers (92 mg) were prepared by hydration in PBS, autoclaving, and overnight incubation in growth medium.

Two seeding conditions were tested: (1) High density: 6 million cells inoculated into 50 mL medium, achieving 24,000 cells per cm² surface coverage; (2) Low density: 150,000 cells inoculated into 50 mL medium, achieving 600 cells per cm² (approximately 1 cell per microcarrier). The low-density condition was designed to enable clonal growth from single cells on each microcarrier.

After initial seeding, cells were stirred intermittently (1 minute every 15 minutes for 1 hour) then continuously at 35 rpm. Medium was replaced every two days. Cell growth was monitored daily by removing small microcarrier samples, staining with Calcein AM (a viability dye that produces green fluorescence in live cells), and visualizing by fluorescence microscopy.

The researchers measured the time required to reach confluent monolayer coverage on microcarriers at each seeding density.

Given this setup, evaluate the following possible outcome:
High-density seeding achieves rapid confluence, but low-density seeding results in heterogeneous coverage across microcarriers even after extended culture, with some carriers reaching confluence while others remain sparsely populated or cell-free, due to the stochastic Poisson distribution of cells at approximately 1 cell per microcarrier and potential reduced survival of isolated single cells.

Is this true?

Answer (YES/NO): NO